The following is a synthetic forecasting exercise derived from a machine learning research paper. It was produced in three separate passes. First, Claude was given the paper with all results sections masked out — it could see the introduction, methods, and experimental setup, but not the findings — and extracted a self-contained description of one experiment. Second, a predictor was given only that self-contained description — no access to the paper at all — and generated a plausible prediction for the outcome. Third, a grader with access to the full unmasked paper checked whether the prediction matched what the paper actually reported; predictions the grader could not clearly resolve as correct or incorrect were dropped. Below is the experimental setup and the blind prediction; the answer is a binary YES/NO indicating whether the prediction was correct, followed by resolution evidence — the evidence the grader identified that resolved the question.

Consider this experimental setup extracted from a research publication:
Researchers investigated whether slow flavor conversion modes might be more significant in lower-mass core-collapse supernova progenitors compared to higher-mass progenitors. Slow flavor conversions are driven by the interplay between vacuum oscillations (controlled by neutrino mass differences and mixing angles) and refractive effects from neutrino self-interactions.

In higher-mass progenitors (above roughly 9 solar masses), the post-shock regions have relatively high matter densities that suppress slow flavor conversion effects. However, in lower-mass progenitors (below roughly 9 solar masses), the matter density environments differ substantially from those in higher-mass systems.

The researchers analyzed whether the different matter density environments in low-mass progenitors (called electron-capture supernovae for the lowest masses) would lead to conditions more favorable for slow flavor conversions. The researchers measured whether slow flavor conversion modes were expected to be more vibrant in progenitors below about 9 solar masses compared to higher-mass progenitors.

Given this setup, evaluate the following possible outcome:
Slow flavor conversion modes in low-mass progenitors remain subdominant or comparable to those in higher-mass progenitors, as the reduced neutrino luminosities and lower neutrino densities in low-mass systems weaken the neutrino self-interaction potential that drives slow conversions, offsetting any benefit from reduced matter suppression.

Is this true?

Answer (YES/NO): NO